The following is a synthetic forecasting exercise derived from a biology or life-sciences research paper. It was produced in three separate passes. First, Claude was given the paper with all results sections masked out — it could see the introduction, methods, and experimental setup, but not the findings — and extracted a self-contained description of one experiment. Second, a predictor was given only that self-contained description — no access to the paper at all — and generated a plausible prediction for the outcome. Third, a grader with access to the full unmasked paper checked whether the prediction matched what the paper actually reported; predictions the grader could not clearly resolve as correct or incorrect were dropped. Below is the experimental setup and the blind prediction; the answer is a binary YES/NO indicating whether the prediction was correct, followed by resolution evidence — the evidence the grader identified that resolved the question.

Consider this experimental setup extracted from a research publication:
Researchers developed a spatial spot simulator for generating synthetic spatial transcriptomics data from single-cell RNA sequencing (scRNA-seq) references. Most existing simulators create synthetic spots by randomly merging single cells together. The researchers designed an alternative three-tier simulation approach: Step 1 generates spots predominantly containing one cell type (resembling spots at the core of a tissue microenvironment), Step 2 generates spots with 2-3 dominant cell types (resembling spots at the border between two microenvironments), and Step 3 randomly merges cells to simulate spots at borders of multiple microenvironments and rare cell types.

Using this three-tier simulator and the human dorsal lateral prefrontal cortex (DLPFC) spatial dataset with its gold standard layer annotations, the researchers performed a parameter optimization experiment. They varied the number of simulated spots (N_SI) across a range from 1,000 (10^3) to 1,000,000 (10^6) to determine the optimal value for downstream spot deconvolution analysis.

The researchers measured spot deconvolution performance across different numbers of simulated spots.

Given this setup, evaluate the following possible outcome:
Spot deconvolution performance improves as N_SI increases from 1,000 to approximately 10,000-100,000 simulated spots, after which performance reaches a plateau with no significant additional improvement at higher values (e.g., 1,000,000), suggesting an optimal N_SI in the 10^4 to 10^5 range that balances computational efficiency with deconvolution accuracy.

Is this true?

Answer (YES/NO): YES